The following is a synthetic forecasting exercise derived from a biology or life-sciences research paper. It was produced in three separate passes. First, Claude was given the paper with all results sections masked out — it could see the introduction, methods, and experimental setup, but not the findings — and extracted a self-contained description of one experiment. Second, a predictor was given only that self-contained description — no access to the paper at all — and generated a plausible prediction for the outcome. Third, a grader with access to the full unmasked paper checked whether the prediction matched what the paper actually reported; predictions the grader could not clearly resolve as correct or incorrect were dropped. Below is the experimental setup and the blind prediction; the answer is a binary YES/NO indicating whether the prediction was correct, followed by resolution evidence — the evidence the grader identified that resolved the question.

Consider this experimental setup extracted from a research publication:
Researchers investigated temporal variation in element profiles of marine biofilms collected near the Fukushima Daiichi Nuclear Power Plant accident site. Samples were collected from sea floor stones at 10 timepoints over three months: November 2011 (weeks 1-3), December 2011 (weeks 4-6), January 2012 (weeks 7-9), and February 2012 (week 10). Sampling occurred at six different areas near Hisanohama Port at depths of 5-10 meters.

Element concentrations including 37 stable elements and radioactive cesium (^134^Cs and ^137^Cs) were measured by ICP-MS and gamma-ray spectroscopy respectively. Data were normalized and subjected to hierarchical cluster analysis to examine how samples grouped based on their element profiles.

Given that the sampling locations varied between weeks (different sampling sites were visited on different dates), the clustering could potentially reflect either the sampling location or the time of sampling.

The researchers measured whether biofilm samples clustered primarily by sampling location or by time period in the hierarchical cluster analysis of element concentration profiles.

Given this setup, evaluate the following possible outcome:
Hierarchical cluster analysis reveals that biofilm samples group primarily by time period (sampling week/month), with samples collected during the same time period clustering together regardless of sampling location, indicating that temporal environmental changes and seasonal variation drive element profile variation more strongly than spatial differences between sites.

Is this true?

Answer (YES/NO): NO